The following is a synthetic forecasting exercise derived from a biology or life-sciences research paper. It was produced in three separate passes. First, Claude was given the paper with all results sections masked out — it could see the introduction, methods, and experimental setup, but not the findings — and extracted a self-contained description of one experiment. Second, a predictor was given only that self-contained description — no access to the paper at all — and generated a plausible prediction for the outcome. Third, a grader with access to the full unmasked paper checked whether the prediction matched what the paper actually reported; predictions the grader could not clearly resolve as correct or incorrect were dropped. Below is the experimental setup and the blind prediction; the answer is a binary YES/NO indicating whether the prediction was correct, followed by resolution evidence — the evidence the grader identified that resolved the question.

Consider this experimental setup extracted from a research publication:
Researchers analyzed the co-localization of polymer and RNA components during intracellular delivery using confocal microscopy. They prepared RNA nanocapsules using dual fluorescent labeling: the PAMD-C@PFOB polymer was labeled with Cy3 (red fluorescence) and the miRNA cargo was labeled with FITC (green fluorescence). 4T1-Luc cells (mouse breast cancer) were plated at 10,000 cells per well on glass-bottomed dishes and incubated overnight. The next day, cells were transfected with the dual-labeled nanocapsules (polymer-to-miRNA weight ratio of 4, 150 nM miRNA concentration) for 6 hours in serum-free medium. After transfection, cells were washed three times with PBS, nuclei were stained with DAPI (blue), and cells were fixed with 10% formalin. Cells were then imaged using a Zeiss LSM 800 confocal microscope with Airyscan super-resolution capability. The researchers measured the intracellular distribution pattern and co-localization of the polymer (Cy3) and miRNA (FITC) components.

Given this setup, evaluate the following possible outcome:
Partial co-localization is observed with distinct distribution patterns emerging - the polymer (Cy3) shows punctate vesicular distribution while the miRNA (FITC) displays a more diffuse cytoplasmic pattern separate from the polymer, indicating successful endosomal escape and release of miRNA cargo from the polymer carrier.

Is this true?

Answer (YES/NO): NO